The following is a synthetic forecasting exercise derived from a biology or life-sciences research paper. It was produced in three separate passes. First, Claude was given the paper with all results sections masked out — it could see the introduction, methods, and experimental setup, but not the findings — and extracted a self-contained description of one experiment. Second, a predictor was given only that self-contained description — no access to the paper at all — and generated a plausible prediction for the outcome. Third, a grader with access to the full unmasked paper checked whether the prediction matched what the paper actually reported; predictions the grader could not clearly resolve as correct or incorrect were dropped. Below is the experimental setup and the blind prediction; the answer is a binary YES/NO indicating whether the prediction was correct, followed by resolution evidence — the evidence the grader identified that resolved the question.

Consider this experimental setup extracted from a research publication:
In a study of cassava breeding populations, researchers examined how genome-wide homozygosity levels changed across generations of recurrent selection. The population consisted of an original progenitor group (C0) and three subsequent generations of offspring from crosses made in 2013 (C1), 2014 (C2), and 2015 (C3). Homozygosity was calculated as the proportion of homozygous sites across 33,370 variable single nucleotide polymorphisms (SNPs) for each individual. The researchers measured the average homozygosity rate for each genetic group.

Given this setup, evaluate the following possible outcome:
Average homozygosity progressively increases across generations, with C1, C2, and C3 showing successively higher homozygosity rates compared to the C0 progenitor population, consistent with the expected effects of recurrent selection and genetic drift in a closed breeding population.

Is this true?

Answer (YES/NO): YES